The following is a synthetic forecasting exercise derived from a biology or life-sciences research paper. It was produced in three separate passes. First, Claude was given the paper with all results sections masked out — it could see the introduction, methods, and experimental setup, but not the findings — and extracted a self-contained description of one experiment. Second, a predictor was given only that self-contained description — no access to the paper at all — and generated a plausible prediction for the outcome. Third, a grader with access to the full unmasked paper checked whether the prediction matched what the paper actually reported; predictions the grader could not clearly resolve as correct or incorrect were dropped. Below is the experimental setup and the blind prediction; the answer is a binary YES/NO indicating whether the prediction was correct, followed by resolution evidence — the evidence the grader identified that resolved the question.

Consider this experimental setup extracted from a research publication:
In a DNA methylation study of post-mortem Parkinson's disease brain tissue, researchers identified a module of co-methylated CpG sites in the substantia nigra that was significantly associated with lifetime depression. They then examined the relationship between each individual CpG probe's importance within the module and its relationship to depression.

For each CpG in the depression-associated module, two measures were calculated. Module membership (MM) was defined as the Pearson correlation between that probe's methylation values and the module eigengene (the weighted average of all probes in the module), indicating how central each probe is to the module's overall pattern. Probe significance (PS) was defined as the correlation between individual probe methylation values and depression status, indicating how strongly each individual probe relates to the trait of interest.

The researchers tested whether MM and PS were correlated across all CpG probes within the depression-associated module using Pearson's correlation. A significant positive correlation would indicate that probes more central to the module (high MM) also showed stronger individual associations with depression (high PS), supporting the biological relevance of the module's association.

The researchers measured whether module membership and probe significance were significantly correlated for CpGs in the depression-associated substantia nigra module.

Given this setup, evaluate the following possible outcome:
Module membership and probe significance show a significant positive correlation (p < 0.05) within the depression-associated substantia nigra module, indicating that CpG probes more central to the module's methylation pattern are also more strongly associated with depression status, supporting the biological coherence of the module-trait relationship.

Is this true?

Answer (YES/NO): YES